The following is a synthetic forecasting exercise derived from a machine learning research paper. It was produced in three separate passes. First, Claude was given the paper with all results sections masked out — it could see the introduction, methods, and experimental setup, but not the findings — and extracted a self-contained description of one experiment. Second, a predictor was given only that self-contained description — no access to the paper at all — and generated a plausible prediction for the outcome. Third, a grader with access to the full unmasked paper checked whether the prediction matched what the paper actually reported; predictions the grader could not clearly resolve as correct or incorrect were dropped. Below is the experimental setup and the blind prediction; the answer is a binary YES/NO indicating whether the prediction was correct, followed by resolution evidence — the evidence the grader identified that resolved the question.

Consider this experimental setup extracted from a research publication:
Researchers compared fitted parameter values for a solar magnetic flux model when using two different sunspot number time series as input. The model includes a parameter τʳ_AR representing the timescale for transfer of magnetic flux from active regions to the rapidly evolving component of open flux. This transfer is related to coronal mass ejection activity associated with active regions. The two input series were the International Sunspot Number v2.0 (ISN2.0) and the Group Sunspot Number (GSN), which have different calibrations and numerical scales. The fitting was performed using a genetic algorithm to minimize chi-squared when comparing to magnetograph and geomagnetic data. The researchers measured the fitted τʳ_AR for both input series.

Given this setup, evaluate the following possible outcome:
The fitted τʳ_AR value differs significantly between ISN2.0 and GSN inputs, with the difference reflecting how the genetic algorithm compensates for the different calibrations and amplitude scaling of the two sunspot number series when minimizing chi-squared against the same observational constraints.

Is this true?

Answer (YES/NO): YES